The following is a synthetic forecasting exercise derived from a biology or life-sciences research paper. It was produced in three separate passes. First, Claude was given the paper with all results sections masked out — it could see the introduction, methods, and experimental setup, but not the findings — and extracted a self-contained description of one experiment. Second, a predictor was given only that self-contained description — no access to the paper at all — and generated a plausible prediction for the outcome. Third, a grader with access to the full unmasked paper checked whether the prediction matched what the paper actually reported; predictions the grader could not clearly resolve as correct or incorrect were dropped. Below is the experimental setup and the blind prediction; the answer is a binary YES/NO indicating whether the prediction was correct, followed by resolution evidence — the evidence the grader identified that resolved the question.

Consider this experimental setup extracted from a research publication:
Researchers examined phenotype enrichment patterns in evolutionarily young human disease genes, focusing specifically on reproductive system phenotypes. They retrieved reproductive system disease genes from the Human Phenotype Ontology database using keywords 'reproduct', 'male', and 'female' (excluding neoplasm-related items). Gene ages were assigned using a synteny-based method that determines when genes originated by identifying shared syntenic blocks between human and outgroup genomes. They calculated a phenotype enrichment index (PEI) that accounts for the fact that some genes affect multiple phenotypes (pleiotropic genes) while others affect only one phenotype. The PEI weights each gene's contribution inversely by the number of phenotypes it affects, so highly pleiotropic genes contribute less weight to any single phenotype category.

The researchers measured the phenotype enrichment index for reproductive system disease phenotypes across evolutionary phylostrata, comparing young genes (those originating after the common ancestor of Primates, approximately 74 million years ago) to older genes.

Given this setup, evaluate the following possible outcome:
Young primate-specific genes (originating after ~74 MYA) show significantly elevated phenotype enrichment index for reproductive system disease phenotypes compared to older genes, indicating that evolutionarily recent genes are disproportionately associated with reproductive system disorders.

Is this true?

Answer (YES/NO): YES